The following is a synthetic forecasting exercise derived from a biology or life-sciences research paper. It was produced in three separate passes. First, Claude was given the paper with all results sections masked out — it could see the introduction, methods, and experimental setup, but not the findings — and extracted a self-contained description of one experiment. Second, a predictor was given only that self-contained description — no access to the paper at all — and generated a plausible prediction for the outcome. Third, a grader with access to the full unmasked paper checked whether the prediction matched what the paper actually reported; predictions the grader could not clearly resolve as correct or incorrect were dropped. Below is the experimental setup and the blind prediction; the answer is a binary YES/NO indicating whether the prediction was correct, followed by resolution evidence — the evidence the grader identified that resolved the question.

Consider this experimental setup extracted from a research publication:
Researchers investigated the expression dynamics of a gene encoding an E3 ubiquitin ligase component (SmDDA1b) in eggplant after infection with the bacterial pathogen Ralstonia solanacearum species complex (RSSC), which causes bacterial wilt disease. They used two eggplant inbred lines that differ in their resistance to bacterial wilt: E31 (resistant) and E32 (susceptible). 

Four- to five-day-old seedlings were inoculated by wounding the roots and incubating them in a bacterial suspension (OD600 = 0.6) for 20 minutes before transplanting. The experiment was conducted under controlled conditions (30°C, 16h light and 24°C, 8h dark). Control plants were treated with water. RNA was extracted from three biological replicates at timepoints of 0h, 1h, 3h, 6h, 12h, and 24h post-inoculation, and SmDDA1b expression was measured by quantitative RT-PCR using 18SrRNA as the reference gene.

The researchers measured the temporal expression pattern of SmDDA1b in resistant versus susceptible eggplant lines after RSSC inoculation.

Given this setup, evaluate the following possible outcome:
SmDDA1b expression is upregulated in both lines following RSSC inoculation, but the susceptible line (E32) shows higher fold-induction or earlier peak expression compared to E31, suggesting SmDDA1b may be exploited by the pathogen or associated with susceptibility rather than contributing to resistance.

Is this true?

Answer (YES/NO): NO